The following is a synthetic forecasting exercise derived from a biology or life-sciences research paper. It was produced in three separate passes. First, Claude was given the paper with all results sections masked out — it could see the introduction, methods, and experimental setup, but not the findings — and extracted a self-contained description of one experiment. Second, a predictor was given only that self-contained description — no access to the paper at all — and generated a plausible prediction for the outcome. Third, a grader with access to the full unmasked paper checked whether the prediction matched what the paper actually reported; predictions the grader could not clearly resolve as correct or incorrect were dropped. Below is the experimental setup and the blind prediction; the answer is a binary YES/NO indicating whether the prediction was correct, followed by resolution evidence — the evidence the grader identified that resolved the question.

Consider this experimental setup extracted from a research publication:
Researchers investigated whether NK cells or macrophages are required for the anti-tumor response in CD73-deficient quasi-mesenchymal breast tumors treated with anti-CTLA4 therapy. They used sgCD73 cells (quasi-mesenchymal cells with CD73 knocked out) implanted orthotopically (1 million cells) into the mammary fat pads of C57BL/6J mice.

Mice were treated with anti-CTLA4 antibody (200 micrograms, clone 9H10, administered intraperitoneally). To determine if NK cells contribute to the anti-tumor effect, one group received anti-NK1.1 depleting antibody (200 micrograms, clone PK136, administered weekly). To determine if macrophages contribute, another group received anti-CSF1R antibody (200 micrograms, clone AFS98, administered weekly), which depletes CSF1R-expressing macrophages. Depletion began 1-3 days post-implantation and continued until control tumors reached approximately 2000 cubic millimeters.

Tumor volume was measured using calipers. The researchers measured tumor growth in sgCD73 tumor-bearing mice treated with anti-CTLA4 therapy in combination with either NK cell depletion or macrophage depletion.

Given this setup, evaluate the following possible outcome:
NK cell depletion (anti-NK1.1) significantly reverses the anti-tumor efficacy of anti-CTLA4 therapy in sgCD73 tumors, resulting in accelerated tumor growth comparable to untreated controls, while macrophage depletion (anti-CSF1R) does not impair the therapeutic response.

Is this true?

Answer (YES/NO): NO